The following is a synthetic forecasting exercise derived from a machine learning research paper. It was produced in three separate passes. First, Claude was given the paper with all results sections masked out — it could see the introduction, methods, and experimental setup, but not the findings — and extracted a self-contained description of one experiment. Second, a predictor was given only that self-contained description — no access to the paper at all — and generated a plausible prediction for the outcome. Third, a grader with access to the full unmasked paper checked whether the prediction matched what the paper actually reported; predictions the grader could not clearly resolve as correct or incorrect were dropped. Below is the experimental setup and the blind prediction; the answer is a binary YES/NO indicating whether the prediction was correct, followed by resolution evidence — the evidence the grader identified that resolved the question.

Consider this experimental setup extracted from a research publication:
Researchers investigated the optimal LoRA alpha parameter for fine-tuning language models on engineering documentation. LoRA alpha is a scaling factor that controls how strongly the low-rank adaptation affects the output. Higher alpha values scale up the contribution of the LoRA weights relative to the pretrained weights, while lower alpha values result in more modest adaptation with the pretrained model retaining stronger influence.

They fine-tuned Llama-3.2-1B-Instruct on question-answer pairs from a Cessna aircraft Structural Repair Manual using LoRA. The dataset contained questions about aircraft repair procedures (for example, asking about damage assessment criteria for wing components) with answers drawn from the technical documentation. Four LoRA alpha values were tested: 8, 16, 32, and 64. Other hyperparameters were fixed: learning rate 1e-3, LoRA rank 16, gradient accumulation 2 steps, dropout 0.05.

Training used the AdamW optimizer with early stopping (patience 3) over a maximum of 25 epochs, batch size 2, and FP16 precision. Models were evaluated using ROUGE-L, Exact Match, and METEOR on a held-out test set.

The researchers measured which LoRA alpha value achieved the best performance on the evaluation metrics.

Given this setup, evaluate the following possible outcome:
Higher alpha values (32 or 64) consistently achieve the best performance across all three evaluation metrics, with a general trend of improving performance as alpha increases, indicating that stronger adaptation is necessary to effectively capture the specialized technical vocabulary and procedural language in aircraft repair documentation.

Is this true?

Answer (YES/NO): NO